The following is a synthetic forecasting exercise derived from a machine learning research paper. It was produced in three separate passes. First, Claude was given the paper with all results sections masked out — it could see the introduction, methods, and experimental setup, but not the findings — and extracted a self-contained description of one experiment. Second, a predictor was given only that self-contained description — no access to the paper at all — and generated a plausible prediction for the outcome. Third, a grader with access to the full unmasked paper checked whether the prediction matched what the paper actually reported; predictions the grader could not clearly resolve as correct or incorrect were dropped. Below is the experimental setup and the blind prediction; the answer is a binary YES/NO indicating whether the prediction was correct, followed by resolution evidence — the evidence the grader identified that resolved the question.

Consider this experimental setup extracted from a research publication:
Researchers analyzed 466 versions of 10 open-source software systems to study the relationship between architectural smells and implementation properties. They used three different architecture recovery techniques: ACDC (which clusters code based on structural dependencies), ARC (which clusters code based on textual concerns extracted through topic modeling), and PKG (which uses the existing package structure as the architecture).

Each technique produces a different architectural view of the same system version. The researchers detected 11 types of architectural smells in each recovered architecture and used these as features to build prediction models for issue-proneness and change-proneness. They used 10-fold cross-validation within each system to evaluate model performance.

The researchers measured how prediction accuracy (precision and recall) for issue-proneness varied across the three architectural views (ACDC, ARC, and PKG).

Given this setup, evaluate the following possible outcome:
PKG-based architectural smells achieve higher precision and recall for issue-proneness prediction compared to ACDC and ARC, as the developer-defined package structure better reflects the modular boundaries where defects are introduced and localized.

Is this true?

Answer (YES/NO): NO